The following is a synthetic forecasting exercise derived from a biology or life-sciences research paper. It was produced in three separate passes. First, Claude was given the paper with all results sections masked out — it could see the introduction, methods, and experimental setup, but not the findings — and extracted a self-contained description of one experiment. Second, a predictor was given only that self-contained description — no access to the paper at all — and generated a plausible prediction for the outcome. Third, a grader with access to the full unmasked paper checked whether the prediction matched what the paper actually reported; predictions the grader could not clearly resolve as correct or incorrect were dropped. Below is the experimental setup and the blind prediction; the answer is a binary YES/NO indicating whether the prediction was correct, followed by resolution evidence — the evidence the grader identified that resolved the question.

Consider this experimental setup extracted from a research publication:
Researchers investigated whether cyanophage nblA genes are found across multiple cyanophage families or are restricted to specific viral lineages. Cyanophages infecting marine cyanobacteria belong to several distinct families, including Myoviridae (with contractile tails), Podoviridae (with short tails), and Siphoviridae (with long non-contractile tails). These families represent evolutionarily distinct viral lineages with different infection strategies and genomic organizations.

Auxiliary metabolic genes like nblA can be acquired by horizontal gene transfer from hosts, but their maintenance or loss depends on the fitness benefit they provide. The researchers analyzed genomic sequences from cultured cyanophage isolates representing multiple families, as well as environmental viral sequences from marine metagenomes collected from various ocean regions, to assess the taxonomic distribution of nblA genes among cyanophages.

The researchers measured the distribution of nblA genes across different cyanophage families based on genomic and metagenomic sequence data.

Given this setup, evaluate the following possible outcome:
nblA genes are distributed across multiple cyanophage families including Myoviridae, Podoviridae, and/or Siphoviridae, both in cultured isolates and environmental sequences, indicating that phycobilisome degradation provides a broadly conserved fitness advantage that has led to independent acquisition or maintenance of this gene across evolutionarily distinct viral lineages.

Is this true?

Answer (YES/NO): YES